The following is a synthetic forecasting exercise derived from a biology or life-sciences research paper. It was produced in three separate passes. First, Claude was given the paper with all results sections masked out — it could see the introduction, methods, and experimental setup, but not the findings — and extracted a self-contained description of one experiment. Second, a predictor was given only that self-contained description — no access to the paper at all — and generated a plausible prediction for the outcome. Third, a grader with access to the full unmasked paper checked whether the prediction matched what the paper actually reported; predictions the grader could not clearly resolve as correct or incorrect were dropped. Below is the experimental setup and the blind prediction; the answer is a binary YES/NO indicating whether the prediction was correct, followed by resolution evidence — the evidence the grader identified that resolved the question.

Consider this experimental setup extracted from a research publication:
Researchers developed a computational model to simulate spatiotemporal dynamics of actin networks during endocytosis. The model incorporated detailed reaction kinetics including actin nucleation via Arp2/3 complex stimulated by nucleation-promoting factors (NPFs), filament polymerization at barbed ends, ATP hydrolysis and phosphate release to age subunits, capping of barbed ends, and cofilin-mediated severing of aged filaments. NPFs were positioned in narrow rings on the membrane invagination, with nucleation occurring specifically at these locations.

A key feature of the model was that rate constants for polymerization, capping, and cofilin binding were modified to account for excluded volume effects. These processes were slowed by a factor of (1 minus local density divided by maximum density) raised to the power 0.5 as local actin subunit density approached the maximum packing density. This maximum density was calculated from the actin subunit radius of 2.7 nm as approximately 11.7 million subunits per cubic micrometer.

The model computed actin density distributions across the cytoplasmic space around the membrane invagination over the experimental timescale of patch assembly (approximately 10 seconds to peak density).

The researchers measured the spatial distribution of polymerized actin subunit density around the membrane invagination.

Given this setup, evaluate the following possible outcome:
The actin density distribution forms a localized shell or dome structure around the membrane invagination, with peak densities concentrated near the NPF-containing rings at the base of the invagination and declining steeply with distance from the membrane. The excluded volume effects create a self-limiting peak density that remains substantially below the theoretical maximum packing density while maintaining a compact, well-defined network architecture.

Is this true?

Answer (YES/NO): YES